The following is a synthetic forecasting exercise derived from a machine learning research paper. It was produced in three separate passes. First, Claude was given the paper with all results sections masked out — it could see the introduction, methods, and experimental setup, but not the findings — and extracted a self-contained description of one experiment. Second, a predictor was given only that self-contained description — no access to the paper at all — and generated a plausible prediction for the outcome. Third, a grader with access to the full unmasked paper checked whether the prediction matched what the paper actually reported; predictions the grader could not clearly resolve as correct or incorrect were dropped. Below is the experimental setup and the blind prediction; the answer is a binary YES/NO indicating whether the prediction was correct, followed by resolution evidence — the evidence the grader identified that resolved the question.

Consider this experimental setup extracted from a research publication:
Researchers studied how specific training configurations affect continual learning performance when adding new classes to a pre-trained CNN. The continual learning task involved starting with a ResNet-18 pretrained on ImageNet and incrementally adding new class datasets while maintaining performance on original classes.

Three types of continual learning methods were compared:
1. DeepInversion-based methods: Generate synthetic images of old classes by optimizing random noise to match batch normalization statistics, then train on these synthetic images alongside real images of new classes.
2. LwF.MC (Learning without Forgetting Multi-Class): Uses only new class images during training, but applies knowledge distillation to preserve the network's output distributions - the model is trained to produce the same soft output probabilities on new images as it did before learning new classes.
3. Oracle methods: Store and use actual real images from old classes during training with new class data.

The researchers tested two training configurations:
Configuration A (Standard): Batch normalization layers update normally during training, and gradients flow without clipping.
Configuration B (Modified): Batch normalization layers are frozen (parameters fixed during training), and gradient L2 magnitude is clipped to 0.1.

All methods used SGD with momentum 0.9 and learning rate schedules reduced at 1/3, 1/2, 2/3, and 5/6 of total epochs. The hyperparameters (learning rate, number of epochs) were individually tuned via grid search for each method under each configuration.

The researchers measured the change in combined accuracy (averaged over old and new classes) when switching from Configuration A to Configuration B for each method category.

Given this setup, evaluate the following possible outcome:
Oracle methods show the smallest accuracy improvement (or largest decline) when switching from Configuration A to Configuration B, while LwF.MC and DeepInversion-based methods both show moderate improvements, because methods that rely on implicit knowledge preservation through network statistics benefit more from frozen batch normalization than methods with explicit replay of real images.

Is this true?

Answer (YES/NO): NO